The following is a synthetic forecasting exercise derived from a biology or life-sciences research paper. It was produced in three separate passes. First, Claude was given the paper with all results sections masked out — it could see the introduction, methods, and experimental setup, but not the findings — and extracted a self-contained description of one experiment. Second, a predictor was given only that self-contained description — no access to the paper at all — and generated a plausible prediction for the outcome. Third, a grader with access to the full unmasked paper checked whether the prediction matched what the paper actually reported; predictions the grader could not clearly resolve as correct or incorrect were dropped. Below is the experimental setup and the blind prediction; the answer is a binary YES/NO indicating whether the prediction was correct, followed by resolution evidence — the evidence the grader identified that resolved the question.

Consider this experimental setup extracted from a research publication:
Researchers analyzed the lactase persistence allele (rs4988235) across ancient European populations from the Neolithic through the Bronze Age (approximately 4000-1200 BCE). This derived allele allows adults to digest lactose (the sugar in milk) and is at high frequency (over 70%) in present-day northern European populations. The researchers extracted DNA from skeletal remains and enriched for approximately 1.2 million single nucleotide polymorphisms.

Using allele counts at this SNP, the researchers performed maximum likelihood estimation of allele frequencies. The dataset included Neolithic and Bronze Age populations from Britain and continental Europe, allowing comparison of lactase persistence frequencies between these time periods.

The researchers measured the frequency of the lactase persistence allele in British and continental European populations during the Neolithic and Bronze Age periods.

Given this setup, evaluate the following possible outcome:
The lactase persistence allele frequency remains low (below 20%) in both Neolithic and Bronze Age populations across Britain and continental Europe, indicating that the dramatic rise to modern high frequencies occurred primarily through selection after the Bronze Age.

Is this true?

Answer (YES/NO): YES